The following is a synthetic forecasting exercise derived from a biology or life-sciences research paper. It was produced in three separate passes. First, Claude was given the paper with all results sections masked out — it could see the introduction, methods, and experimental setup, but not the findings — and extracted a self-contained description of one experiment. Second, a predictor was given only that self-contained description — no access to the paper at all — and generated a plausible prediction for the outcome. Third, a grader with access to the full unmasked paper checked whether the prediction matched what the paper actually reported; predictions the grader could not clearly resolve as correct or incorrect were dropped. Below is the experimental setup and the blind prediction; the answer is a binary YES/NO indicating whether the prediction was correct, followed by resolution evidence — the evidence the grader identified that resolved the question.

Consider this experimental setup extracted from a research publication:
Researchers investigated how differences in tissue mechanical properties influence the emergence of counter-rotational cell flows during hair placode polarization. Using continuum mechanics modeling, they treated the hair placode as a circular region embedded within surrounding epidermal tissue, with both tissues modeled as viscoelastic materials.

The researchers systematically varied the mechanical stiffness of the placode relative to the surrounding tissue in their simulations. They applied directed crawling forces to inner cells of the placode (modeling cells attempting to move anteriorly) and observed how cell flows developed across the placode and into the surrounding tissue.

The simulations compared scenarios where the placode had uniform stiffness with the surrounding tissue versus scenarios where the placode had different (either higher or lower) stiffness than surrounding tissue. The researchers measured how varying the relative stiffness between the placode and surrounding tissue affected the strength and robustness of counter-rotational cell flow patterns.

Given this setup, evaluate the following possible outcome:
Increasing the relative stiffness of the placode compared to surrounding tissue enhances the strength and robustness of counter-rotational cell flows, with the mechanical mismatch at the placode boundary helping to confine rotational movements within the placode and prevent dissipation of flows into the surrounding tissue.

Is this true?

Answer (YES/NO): NO